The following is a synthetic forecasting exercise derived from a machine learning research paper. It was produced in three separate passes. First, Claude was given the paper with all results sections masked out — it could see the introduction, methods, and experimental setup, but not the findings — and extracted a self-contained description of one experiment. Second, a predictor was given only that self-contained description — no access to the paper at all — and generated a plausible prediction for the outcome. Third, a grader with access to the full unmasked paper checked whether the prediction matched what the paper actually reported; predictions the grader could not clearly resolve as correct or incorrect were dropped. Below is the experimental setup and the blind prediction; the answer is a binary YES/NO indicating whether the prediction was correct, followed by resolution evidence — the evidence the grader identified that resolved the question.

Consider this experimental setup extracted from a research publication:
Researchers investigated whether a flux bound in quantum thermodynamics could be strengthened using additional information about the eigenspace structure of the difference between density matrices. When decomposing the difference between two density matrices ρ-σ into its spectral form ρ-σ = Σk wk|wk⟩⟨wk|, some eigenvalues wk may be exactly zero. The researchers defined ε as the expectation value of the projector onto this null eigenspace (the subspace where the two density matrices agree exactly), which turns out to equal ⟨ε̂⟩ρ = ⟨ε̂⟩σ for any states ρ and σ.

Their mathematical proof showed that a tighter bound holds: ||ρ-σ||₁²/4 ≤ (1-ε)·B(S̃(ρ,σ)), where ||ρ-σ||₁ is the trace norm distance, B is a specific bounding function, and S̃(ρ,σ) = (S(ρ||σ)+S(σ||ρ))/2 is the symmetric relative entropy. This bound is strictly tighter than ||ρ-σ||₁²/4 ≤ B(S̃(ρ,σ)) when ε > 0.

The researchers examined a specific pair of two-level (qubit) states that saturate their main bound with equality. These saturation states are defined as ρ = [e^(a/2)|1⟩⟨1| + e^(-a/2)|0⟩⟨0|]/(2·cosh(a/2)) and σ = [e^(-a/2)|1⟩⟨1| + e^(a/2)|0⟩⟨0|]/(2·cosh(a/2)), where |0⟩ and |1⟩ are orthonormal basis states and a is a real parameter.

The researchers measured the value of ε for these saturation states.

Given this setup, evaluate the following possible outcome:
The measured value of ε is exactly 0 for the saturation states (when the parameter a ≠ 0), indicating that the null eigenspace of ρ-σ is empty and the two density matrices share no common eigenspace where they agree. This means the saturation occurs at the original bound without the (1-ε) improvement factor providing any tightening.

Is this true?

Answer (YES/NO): YES